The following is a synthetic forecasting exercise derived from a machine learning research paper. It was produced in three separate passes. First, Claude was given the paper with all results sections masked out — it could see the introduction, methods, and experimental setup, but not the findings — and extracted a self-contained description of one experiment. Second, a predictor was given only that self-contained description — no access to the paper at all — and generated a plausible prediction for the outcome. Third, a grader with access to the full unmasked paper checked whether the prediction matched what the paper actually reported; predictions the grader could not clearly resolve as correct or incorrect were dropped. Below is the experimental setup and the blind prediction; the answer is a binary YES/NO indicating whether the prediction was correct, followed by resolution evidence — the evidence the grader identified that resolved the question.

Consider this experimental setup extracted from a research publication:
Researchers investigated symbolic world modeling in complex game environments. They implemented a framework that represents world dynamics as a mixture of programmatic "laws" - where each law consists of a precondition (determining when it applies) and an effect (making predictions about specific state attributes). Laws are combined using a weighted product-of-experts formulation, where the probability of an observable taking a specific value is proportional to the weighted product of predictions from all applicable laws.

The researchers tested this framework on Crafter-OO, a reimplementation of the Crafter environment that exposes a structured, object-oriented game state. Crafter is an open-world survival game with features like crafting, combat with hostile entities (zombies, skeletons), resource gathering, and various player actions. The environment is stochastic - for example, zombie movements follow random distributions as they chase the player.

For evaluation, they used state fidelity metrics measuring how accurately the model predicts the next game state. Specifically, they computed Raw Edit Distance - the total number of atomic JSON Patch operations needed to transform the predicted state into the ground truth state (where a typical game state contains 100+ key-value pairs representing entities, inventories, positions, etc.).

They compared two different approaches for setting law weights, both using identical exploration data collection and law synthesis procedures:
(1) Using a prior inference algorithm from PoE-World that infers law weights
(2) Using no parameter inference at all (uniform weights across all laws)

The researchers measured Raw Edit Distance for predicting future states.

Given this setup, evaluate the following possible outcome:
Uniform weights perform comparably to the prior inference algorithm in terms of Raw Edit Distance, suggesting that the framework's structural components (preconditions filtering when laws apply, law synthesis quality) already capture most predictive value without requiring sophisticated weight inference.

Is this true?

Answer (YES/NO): NO